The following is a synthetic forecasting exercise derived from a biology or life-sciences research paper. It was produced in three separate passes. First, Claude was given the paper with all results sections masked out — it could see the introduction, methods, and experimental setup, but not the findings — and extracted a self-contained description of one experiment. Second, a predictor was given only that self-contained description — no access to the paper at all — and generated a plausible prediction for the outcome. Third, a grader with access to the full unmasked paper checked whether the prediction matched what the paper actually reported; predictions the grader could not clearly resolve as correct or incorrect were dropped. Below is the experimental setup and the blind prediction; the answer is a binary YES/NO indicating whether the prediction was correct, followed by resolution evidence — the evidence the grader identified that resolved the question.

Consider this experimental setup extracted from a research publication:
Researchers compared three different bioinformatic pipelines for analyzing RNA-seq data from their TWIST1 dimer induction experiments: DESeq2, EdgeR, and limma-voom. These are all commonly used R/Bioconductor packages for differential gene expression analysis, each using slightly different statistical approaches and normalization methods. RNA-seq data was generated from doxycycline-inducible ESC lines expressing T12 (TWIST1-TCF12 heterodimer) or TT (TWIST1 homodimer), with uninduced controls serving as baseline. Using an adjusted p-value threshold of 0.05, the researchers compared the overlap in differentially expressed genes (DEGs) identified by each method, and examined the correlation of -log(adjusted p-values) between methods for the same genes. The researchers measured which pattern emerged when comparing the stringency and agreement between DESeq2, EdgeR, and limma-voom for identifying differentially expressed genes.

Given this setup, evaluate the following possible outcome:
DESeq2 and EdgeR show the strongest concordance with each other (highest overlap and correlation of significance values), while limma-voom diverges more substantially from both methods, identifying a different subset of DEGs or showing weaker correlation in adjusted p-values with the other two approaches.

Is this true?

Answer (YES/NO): YES